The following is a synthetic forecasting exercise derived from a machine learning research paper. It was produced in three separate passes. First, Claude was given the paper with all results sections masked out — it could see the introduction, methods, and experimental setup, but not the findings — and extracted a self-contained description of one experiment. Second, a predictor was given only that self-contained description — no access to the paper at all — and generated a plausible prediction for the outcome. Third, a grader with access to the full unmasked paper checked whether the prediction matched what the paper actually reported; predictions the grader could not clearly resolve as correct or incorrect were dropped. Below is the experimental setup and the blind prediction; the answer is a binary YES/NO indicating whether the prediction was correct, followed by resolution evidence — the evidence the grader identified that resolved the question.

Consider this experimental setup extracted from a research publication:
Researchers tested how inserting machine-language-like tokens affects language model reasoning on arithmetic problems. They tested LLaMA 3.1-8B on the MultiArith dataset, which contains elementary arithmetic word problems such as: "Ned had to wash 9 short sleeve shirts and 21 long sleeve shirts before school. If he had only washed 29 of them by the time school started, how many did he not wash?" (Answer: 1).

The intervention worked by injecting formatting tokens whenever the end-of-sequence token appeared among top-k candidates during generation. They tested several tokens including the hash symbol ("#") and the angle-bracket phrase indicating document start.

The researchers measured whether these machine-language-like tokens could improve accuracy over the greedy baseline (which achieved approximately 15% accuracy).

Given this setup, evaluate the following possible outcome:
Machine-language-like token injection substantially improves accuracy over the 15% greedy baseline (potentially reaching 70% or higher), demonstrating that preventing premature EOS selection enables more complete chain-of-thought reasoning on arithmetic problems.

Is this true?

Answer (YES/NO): NO